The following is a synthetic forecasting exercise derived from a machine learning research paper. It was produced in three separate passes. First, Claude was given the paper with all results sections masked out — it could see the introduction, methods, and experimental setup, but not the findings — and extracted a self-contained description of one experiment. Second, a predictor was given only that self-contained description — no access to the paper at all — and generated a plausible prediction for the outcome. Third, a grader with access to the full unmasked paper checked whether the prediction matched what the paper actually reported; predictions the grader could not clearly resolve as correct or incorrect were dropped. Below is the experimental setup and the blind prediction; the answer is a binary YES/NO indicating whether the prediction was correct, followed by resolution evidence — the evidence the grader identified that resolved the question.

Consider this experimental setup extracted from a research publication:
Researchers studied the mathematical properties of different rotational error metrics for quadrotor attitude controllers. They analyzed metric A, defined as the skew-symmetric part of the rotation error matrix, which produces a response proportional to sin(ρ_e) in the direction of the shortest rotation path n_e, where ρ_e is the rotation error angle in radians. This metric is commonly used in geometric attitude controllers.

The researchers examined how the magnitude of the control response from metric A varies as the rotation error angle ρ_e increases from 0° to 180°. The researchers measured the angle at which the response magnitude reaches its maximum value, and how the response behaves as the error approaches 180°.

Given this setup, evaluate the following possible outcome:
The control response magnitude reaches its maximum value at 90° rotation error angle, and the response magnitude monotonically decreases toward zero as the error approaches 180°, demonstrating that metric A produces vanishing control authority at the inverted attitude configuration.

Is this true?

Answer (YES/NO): YES